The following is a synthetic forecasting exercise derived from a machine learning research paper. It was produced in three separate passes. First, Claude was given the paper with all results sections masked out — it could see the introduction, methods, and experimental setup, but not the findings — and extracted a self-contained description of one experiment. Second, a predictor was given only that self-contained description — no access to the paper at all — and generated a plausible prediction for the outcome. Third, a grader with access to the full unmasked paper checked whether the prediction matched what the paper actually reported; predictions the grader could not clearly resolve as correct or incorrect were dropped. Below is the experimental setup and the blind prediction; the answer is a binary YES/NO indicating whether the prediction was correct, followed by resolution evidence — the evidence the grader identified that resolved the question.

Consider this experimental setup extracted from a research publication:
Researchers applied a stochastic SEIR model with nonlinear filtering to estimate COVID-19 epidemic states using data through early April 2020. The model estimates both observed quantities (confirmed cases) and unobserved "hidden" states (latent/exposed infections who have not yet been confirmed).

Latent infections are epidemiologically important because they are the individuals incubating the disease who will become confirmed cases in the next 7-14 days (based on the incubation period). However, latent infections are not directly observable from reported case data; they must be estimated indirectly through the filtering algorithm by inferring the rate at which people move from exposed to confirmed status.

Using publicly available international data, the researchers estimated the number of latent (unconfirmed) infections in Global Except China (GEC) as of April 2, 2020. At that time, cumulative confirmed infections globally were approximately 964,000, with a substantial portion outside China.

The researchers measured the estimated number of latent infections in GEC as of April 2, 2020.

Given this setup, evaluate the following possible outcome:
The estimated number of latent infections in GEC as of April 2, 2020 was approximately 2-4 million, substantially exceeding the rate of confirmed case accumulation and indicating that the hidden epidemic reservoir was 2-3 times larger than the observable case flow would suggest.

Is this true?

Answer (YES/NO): NO